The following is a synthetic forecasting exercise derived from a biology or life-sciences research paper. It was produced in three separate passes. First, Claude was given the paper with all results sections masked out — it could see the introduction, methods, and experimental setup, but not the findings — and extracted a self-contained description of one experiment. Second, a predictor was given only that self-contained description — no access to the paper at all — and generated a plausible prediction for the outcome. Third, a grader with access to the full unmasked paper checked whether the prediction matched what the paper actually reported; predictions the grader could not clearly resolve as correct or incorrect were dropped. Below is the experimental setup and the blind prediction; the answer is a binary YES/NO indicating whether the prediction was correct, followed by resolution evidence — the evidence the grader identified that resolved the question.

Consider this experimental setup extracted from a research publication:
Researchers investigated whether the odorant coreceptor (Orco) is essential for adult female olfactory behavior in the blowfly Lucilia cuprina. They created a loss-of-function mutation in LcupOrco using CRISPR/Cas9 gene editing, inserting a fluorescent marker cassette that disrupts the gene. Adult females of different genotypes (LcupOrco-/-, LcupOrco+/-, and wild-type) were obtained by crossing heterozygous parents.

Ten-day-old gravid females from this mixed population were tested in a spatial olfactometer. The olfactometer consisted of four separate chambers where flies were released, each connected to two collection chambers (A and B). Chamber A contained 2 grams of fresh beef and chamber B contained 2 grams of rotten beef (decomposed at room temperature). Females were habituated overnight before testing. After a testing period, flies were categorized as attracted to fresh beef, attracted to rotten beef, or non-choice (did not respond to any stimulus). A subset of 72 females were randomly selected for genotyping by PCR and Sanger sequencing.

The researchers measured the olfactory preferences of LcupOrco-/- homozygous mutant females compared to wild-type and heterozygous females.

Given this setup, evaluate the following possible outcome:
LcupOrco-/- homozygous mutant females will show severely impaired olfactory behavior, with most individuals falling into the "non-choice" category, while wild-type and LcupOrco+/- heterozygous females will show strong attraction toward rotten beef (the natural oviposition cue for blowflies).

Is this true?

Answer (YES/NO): YES